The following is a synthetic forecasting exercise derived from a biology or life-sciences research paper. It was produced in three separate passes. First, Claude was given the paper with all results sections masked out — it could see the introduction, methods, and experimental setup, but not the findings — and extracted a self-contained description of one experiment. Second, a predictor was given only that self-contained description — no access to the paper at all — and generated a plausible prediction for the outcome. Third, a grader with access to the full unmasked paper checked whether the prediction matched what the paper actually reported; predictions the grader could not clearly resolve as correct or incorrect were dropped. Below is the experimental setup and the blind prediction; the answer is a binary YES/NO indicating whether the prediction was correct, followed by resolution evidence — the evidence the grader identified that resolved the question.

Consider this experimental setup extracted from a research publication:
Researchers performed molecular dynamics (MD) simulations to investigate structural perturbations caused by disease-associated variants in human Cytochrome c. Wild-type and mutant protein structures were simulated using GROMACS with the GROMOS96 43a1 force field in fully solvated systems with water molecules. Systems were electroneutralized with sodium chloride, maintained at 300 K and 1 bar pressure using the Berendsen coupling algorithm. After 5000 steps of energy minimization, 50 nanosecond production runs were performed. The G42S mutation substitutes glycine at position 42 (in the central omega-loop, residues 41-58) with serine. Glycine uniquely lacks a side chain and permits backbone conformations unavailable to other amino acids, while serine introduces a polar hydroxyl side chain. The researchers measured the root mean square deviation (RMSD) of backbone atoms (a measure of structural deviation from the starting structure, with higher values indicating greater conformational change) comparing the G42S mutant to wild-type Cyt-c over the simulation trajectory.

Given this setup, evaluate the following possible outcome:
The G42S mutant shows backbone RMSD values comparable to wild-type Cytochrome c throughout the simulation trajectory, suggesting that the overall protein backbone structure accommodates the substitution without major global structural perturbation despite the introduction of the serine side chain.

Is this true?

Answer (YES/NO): NO